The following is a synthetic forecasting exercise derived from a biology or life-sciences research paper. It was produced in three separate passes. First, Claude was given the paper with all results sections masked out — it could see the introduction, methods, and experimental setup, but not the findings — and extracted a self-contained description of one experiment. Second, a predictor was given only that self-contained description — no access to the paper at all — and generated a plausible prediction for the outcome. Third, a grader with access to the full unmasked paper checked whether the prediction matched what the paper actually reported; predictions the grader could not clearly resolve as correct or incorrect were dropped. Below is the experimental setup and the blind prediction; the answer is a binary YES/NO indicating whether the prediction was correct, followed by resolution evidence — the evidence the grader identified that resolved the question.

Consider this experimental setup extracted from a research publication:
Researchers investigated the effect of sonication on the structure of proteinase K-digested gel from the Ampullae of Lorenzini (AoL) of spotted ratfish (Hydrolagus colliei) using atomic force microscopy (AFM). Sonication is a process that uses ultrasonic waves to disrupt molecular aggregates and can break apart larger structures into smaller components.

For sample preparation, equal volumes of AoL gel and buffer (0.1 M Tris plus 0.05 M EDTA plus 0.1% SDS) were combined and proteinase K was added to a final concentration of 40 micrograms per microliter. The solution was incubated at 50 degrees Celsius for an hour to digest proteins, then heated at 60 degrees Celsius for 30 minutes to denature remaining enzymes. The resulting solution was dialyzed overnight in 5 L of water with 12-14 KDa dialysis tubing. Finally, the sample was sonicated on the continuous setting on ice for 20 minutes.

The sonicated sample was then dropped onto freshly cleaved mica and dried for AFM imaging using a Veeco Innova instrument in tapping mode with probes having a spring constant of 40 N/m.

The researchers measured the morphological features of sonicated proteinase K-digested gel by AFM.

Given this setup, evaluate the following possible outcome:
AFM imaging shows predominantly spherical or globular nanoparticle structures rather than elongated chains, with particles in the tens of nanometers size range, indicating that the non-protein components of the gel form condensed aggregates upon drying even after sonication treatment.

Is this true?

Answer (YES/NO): NO